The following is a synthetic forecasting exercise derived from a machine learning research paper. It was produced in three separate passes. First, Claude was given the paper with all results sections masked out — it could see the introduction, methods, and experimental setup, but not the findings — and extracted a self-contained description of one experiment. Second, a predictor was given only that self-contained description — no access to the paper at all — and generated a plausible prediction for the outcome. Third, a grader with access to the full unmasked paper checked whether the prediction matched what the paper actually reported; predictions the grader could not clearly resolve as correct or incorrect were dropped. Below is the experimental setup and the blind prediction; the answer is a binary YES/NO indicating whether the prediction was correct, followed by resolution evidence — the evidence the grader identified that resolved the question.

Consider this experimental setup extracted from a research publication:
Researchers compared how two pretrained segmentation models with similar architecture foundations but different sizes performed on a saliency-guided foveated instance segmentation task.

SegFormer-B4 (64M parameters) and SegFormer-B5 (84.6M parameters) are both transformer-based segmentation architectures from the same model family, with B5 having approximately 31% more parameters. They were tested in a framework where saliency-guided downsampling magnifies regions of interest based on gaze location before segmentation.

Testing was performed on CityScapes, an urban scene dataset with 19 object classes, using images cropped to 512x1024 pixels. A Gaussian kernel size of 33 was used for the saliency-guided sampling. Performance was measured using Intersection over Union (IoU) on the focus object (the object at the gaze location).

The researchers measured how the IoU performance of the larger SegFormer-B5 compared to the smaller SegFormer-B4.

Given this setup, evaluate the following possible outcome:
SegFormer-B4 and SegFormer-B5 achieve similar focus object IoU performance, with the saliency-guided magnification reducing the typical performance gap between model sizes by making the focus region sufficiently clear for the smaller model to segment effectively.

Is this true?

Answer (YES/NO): NO